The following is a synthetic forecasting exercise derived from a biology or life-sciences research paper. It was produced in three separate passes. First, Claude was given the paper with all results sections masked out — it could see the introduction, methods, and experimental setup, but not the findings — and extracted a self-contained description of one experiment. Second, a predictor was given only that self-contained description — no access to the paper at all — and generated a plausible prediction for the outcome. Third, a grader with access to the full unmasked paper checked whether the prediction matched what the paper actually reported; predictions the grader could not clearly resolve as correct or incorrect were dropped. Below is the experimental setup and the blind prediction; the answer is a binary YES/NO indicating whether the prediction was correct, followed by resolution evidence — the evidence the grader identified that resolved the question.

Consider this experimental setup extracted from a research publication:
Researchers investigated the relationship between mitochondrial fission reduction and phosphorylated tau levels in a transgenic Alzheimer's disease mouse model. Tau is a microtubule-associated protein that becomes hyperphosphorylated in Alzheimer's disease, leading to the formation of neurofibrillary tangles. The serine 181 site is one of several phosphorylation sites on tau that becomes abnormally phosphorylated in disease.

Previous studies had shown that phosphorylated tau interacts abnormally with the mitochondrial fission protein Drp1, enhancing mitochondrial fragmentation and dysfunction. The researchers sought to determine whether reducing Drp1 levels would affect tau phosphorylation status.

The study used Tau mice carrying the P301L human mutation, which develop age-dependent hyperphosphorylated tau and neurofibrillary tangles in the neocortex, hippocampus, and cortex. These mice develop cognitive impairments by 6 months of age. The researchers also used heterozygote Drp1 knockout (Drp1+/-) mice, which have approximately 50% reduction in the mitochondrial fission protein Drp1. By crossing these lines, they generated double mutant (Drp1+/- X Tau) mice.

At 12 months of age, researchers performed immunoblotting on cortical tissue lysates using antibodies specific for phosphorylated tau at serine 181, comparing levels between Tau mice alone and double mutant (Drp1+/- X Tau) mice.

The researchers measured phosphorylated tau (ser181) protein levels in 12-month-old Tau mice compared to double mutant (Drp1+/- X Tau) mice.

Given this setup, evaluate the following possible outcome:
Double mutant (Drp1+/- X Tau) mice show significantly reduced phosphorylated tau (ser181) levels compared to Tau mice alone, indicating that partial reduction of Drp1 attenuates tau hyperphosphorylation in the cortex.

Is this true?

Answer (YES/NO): YES